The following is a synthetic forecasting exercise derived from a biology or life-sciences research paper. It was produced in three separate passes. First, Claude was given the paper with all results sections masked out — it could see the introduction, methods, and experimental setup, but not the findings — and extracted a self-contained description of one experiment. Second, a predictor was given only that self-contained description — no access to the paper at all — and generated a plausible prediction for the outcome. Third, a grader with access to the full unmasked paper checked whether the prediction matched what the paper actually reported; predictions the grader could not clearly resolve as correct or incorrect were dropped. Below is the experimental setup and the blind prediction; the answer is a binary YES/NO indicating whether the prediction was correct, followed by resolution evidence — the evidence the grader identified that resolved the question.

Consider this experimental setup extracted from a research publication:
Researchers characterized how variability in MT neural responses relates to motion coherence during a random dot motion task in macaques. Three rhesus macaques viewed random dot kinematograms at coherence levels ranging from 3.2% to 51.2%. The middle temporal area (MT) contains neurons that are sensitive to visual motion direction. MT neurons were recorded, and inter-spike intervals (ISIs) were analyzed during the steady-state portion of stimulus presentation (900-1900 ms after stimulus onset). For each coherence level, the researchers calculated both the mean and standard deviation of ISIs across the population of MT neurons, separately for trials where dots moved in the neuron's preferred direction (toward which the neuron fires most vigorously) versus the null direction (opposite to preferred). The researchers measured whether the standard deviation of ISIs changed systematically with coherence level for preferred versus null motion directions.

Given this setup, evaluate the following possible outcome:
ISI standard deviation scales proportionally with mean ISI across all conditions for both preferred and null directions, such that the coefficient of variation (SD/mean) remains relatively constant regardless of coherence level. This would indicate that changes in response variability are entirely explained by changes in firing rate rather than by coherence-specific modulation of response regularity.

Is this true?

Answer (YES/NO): NO